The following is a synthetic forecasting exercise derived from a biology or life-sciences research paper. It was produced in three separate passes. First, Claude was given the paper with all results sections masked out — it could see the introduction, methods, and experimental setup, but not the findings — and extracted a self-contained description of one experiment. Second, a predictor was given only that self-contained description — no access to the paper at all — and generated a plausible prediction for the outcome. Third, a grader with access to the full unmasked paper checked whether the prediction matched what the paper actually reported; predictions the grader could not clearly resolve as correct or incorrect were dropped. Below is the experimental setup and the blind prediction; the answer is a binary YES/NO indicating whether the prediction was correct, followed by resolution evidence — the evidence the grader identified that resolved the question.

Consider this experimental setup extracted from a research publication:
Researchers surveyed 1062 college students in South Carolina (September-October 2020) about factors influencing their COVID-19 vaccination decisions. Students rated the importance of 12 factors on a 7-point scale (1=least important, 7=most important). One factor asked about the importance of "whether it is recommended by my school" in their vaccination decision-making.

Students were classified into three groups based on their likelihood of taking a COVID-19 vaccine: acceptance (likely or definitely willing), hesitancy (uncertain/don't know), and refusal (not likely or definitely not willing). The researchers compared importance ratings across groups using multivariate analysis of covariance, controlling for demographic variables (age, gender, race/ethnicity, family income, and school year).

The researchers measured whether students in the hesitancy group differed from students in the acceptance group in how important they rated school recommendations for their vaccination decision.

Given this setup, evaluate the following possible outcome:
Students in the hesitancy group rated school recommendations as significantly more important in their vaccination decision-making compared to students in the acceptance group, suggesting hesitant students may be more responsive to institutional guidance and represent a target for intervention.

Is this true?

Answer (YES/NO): NO